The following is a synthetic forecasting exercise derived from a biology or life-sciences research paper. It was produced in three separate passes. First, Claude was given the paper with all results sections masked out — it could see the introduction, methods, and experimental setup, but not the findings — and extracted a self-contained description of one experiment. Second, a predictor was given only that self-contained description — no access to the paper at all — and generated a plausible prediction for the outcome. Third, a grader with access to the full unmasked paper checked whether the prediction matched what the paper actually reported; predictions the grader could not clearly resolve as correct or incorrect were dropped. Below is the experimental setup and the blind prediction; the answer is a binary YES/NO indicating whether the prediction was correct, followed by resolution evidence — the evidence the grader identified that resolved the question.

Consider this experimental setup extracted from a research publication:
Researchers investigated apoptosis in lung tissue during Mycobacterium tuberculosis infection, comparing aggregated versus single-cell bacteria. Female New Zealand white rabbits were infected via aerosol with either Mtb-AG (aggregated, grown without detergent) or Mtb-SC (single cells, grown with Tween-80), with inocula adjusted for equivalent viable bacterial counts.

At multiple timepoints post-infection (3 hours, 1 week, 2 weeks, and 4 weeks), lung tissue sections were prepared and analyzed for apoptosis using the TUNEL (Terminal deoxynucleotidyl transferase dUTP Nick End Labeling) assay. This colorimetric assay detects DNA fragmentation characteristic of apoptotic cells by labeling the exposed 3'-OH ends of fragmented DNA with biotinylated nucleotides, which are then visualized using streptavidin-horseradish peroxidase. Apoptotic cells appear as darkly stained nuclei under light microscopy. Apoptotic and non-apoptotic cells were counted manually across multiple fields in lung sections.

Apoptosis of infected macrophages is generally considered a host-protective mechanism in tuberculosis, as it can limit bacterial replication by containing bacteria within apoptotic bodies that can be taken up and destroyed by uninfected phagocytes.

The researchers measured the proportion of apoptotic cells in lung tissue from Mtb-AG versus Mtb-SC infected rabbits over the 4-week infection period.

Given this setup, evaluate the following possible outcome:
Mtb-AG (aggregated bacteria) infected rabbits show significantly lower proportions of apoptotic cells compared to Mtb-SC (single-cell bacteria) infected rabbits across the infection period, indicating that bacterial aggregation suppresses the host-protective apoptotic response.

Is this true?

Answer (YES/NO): NO